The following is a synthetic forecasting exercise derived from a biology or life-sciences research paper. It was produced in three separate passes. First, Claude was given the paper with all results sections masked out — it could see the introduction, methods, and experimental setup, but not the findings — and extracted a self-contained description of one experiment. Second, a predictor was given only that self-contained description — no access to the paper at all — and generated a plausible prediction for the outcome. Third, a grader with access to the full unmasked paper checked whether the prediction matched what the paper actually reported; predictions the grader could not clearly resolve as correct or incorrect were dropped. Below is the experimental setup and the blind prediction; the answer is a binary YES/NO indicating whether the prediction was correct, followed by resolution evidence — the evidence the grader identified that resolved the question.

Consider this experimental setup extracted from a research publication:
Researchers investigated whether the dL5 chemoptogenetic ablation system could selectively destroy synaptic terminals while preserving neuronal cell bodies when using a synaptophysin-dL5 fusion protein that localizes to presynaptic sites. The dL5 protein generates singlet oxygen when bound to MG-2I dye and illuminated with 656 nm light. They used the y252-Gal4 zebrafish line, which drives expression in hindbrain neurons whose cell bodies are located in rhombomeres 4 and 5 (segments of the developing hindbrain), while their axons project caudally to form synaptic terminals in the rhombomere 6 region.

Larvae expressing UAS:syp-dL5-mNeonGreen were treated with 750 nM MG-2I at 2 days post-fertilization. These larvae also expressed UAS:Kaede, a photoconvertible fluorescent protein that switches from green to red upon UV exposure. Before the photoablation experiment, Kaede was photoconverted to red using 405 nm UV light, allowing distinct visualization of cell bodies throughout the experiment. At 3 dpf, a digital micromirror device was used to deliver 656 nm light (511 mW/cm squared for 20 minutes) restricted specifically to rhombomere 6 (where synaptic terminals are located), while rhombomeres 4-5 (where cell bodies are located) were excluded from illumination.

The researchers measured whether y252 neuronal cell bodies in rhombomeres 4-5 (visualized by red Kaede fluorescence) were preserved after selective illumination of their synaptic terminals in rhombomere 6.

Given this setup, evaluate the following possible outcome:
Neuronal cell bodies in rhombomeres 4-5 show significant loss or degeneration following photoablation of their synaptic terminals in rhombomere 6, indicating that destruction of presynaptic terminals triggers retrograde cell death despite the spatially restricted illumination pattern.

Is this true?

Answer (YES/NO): NO